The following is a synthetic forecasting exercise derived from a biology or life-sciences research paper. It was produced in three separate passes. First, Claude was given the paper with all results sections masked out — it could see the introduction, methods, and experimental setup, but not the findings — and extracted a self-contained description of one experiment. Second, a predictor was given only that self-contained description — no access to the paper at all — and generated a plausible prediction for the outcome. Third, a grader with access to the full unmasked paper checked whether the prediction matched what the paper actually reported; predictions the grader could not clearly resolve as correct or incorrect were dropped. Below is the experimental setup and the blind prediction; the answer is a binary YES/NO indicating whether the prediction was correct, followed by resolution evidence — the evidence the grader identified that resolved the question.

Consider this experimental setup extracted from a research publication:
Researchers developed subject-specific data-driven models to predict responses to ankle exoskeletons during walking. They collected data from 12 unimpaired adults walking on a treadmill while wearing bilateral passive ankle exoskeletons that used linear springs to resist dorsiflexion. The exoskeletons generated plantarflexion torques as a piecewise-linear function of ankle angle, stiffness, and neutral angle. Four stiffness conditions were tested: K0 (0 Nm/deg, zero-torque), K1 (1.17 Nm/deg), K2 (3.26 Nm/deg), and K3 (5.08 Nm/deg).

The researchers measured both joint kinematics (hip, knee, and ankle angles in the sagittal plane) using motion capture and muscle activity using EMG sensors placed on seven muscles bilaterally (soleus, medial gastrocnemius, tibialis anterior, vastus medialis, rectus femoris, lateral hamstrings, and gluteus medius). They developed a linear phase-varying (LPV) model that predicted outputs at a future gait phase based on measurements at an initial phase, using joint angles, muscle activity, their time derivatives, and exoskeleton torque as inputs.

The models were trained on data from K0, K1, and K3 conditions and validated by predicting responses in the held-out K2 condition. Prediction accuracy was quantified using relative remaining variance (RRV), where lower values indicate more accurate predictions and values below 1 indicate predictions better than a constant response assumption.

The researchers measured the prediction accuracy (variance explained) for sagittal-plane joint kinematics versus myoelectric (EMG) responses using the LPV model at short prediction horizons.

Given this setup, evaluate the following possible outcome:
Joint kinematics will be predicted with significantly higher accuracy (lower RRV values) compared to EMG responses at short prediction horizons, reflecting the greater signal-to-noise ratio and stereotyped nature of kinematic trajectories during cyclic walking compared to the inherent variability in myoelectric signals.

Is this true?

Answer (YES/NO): YES